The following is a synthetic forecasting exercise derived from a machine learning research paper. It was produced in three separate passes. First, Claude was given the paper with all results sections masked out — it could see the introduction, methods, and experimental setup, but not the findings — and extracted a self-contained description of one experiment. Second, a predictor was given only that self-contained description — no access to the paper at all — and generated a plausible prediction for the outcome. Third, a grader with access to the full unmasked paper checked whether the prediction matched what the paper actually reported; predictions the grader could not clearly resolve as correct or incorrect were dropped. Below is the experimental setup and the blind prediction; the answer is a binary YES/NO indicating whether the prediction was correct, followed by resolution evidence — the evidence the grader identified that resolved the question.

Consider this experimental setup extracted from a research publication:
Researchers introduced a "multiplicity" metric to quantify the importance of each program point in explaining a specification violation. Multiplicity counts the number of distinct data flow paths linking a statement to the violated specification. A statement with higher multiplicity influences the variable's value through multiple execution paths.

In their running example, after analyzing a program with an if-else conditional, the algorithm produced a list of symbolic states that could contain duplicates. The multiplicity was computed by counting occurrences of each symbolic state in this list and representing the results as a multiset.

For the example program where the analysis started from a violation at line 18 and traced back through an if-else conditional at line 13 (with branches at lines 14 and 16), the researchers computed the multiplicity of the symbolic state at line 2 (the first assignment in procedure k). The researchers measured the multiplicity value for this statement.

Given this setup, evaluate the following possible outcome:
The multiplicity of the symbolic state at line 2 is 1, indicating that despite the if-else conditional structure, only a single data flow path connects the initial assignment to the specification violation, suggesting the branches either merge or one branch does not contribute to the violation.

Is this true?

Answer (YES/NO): NO